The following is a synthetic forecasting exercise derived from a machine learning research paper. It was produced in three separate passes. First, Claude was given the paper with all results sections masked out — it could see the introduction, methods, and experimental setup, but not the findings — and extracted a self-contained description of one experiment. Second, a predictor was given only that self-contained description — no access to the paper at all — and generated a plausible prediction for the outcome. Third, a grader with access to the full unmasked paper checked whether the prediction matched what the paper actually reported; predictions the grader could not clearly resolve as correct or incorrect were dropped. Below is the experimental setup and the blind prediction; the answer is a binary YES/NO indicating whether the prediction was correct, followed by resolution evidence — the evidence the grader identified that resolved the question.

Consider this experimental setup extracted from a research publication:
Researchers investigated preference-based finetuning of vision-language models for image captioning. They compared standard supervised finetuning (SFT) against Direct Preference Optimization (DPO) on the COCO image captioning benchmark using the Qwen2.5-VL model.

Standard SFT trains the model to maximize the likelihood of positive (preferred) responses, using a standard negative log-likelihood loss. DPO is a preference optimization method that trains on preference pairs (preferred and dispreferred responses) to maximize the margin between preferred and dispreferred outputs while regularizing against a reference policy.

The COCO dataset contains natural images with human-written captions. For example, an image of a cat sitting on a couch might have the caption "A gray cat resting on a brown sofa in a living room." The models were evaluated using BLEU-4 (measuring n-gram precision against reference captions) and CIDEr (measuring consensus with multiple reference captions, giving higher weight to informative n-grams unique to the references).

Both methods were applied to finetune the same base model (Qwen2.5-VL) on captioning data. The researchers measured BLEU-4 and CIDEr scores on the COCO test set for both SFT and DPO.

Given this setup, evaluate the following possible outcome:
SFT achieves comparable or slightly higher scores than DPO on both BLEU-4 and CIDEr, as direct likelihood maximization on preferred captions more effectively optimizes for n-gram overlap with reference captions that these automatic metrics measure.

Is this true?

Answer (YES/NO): NO